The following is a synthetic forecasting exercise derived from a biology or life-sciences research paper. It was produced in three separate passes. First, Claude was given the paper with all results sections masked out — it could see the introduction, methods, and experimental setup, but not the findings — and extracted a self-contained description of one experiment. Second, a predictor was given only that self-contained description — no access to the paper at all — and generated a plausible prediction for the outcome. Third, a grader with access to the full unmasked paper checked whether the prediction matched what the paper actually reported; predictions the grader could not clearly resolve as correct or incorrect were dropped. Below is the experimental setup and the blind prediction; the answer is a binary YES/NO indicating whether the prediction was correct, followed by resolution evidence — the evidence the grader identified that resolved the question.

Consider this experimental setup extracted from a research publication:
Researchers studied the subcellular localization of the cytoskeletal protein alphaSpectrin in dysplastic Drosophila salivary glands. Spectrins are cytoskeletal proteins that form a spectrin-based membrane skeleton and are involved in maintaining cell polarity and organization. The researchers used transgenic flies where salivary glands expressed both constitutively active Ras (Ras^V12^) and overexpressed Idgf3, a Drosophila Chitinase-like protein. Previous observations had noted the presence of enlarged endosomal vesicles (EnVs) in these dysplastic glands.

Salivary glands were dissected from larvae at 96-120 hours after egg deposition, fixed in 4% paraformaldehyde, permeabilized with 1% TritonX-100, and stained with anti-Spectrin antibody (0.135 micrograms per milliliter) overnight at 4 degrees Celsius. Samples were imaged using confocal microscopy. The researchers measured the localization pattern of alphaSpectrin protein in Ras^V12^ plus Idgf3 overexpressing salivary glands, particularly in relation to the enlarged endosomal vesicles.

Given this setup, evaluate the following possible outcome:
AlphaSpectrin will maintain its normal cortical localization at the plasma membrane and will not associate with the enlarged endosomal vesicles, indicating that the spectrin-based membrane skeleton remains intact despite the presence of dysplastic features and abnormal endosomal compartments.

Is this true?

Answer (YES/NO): NO